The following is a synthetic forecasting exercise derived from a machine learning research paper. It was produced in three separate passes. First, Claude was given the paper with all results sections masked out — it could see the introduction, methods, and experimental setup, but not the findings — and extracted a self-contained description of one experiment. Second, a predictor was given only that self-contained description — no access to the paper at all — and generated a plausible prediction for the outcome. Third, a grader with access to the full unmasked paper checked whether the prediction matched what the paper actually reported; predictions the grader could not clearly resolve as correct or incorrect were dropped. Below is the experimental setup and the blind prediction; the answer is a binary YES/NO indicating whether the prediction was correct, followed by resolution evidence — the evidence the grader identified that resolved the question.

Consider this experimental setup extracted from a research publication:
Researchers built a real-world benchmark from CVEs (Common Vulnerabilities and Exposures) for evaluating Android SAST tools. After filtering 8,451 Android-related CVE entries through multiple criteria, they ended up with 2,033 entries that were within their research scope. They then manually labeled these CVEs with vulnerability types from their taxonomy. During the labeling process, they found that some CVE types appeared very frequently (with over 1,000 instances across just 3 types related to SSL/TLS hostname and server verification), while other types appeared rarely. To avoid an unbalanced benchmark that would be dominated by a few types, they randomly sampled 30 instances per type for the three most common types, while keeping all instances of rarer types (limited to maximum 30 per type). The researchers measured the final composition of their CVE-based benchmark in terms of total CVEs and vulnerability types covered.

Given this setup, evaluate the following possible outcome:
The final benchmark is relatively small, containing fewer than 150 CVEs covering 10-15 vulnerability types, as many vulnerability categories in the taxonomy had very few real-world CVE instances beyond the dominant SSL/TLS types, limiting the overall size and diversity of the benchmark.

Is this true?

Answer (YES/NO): NO